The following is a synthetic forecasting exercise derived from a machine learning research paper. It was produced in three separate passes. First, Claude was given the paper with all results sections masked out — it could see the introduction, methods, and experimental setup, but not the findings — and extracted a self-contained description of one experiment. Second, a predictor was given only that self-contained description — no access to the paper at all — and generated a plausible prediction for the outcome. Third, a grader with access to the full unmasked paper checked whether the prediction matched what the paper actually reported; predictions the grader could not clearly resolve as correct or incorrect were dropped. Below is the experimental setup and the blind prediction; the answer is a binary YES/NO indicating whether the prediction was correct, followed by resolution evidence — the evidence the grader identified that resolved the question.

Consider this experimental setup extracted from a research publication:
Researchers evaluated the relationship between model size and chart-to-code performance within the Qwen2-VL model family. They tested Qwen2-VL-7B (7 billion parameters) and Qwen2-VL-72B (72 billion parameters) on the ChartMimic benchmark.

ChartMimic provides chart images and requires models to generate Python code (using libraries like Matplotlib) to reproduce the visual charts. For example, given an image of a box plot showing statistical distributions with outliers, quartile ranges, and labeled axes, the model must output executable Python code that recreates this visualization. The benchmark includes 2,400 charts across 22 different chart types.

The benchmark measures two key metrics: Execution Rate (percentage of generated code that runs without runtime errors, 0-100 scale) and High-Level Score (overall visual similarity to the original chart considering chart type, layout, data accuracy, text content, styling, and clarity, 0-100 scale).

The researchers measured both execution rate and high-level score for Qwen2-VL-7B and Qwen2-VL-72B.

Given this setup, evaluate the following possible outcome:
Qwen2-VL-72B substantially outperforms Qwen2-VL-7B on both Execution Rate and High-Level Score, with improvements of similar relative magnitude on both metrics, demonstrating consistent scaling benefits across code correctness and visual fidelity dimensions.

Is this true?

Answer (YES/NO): NO